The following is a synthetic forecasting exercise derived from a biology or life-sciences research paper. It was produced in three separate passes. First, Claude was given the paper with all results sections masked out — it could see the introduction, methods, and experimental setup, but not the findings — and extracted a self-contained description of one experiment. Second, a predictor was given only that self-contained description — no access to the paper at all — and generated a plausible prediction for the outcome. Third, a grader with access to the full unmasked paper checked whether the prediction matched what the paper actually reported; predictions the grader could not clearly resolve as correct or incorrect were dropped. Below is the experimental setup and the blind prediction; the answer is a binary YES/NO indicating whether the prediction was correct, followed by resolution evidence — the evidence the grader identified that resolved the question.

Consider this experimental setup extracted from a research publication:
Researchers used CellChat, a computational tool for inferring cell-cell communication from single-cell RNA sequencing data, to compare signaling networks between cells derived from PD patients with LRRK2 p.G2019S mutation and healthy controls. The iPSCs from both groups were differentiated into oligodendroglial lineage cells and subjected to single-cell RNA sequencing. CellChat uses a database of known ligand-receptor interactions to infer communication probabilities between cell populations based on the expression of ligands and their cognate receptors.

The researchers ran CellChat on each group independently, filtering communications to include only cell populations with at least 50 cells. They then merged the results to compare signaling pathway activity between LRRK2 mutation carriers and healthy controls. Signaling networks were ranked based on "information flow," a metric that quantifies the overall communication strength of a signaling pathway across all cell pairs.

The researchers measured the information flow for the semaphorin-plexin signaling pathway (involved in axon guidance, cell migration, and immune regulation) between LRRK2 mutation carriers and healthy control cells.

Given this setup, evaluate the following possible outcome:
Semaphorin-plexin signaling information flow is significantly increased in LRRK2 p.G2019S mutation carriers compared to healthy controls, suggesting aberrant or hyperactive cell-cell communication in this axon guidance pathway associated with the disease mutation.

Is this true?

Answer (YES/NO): YES